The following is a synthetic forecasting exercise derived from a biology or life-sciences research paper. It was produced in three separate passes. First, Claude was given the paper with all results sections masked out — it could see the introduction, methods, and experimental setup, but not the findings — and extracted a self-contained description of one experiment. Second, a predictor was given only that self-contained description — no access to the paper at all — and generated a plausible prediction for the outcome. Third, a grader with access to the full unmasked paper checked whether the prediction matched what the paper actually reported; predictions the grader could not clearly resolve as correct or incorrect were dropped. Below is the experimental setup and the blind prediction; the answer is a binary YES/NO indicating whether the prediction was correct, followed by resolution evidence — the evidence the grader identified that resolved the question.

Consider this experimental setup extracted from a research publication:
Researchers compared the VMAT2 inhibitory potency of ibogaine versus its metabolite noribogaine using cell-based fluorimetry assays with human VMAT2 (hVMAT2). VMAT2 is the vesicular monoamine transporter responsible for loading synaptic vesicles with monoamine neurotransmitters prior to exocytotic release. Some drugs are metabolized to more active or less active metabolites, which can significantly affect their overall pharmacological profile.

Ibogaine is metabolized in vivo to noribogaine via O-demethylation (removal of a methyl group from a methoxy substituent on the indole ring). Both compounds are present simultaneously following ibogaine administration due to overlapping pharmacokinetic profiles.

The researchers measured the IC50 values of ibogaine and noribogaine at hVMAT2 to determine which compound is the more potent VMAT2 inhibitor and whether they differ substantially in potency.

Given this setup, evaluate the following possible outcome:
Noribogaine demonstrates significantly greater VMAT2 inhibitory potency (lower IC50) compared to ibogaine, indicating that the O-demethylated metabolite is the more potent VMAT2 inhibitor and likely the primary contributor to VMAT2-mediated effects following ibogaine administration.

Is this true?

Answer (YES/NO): NO